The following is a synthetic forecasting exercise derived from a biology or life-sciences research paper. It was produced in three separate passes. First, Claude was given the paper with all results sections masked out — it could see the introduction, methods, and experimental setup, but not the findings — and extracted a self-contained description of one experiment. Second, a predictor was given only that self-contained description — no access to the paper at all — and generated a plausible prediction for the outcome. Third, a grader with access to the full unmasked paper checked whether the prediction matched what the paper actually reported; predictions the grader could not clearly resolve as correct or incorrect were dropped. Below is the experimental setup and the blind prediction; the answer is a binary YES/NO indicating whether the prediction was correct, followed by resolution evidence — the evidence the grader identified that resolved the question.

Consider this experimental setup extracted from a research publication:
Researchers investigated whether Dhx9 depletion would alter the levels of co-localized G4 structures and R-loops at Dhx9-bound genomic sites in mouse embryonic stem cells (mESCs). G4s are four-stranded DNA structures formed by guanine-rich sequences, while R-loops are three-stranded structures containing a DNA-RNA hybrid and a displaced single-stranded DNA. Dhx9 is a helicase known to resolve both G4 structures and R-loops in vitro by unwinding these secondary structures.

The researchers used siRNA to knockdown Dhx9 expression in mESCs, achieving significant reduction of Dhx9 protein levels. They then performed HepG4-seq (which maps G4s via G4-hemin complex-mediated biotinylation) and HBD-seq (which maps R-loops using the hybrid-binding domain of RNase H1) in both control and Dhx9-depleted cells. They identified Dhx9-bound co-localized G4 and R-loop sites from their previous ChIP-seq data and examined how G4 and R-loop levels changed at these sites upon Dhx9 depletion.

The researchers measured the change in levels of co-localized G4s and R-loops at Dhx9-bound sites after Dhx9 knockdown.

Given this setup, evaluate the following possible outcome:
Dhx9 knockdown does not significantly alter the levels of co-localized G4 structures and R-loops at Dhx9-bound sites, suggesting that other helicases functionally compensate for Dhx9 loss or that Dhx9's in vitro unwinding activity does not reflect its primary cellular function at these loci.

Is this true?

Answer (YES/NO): NO